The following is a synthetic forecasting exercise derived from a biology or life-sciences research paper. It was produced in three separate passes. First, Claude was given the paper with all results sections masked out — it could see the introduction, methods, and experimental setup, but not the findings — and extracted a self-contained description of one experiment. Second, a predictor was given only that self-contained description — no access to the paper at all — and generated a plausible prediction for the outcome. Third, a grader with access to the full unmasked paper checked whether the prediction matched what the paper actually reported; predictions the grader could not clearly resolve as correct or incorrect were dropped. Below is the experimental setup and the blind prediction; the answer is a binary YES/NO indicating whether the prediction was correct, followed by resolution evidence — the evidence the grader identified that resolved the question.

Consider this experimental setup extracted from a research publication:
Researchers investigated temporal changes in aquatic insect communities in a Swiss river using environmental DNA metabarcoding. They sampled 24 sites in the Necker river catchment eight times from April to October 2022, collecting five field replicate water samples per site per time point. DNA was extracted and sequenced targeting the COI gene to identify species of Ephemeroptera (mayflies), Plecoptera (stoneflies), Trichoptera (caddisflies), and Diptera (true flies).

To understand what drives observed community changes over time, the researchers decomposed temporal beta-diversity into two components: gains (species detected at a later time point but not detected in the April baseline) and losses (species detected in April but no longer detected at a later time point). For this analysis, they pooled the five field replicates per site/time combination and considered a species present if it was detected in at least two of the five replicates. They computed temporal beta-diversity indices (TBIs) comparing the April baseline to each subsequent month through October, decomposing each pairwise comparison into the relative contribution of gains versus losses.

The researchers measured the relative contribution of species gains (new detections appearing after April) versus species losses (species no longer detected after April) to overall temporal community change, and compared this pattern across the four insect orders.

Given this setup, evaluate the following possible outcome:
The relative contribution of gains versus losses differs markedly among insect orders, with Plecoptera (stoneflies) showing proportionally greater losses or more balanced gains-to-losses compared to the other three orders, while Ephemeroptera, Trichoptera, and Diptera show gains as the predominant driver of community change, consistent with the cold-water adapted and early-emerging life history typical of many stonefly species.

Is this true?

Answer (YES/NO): NO